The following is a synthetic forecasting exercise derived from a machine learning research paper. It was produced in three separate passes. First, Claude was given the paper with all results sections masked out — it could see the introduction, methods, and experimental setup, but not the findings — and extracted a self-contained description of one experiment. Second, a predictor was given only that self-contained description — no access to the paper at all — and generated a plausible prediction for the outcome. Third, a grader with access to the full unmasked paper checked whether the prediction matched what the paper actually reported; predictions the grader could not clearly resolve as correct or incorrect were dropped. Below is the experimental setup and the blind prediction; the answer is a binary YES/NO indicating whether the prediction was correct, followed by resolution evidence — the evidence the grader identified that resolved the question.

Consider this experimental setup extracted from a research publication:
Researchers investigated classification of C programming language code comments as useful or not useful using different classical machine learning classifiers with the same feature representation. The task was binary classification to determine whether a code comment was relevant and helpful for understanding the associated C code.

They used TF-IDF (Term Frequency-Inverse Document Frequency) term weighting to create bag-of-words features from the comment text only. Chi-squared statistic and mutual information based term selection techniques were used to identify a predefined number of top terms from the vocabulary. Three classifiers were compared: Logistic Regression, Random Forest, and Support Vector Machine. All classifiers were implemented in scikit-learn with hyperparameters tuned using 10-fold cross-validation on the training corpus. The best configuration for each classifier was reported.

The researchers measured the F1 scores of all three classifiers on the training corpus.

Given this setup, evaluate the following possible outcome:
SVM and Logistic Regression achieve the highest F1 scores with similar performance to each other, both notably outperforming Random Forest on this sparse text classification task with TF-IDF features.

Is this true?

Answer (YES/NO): YES